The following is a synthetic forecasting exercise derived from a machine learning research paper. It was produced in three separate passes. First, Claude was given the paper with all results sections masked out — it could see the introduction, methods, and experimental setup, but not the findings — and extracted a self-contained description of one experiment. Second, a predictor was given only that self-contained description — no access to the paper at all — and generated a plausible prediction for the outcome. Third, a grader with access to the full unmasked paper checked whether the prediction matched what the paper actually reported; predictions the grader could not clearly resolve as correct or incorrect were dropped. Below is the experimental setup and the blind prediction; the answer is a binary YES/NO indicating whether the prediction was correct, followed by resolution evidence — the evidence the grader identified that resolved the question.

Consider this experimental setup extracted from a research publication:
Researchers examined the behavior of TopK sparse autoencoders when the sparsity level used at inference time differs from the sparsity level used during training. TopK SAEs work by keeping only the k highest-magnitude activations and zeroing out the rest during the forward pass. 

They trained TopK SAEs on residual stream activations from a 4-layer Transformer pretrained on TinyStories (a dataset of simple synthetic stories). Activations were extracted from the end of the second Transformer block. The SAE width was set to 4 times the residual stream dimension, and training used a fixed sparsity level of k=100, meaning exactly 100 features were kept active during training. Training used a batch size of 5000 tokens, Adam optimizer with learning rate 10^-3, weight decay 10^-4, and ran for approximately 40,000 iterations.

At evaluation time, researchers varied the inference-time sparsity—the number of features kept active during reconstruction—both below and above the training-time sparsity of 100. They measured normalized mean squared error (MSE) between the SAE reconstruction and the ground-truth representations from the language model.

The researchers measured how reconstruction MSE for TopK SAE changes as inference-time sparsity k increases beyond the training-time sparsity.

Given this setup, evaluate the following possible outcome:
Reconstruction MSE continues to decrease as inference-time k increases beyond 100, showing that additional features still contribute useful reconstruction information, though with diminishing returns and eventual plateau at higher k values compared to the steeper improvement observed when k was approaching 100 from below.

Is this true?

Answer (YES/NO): NO